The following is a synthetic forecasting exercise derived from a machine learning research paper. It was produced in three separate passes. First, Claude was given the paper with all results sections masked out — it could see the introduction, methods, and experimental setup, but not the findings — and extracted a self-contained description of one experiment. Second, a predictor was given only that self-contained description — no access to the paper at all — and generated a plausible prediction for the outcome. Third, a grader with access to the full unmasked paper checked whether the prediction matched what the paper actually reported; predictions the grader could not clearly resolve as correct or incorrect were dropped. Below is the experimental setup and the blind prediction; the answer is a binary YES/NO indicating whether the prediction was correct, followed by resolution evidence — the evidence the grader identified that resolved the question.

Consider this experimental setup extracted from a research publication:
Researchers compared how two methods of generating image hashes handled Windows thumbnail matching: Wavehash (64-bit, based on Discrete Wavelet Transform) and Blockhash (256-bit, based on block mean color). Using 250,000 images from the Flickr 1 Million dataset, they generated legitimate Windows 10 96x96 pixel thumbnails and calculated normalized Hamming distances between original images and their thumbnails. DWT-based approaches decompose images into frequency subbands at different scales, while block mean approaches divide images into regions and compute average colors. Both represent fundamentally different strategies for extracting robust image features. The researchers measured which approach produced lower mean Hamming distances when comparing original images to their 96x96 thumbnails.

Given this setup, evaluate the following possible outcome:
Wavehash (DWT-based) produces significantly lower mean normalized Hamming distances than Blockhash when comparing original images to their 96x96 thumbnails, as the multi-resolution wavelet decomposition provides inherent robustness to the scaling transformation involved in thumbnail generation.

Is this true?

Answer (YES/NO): YES